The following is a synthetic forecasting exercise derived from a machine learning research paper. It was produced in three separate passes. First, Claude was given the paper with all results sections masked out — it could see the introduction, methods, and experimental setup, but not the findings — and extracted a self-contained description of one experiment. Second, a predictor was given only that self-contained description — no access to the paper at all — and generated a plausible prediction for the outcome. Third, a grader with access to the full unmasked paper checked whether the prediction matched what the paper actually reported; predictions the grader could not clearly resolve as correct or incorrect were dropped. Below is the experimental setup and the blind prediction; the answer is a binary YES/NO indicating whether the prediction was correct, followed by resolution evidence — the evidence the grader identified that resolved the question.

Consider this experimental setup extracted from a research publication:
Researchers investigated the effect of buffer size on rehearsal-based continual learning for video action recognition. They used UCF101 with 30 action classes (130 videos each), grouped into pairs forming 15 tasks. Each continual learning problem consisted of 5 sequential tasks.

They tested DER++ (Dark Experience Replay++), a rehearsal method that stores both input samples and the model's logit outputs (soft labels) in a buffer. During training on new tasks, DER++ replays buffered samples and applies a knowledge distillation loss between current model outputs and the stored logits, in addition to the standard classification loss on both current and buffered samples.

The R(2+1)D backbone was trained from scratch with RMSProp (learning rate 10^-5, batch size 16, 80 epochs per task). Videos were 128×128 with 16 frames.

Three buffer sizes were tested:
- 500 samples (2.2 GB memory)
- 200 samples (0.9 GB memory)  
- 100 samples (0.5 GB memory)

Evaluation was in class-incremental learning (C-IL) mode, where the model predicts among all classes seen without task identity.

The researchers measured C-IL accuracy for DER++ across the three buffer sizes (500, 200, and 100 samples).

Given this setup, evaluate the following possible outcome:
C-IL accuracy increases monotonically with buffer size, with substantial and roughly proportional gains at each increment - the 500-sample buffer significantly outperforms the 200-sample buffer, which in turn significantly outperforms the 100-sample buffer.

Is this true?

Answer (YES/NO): NO